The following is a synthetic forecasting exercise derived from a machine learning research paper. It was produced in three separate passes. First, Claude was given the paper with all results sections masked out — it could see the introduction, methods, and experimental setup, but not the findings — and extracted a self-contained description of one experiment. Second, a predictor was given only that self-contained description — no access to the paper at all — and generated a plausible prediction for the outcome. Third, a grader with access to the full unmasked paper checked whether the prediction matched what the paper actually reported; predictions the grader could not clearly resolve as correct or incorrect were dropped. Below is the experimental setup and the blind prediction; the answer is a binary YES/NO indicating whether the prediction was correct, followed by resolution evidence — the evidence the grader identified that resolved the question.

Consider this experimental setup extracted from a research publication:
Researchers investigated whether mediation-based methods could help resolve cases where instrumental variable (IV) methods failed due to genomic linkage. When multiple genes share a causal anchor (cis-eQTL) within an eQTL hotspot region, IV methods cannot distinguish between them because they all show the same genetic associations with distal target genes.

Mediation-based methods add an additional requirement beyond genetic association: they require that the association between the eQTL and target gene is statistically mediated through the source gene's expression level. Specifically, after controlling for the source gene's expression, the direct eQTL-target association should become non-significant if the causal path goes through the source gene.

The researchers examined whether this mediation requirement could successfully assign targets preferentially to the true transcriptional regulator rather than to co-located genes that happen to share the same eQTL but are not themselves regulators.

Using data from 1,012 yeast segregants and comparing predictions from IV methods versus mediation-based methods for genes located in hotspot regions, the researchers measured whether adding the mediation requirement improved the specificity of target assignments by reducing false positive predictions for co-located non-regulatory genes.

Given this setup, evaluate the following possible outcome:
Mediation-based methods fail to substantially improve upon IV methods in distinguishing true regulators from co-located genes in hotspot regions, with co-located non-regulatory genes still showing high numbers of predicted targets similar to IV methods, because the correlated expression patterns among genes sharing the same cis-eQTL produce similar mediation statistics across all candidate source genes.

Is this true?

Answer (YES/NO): NO